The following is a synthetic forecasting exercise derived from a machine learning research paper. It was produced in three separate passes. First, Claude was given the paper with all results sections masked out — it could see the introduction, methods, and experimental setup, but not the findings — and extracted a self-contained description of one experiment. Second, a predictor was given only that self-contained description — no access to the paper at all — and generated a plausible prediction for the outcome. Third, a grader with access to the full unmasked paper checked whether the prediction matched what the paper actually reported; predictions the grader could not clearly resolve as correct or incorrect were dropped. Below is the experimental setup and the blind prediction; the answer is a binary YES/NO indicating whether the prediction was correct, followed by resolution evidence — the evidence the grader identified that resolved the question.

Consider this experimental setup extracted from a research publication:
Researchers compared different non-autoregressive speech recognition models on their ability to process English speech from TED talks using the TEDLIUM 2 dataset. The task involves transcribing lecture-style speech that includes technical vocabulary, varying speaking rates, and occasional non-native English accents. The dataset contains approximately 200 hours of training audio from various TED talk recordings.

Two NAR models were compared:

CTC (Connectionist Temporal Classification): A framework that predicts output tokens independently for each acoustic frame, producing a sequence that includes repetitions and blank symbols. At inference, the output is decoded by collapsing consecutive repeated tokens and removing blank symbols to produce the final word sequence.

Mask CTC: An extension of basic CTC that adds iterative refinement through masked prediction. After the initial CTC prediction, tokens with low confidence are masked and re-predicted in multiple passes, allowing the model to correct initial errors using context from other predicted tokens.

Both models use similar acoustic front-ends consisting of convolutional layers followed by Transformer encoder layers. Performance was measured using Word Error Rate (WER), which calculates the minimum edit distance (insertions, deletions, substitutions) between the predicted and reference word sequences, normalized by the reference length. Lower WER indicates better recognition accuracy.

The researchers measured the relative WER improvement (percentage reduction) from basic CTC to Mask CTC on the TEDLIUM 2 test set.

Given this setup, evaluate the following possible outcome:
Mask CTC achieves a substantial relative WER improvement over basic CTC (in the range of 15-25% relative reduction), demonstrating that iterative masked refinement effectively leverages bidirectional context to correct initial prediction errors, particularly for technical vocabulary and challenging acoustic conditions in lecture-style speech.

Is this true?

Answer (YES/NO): NO